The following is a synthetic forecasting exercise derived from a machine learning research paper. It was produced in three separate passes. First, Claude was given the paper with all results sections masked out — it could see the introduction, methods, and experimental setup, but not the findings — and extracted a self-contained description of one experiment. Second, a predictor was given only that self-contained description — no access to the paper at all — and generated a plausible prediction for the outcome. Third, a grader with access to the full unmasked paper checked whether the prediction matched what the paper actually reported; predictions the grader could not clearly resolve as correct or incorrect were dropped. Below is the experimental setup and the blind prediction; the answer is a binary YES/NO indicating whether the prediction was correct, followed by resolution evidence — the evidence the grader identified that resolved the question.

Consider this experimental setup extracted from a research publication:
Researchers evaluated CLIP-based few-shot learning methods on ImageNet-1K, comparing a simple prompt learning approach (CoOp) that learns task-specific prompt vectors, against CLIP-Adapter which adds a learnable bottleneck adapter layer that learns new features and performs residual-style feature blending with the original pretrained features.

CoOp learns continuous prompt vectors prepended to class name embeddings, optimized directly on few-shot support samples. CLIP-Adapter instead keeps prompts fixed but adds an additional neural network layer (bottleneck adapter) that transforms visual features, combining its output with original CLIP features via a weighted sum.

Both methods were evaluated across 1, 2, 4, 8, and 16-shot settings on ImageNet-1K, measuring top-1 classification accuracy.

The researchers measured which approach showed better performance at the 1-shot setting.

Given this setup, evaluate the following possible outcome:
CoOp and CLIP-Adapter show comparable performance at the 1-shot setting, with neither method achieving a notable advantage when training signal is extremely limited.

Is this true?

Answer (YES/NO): NO